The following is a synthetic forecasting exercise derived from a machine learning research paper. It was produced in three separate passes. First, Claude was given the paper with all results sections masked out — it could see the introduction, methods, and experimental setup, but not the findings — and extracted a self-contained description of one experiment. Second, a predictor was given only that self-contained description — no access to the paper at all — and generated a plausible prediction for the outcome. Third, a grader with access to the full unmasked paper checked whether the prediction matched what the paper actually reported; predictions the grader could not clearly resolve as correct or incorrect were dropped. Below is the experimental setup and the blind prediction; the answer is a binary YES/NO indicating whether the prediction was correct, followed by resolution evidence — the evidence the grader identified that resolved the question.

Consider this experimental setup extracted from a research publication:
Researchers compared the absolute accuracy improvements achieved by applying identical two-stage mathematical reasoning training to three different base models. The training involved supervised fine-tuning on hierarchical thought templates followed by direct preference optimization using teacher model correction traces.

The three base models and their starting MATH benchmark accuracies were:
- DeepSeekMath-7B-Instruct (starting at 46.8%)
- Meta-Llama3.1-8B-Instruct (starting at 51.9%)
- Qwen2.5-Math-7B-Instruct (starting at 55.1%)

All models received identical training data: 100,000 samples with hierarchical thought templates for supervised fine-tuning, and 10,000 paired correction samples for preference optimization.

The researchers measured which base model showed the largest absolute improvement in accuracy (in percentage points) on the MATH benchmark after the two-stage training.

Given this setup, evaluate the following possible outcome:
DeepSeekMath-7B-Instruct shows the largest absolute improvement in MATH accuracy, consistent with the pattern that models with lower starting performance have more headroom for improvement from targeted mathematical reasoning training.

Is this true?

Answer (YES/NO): NO